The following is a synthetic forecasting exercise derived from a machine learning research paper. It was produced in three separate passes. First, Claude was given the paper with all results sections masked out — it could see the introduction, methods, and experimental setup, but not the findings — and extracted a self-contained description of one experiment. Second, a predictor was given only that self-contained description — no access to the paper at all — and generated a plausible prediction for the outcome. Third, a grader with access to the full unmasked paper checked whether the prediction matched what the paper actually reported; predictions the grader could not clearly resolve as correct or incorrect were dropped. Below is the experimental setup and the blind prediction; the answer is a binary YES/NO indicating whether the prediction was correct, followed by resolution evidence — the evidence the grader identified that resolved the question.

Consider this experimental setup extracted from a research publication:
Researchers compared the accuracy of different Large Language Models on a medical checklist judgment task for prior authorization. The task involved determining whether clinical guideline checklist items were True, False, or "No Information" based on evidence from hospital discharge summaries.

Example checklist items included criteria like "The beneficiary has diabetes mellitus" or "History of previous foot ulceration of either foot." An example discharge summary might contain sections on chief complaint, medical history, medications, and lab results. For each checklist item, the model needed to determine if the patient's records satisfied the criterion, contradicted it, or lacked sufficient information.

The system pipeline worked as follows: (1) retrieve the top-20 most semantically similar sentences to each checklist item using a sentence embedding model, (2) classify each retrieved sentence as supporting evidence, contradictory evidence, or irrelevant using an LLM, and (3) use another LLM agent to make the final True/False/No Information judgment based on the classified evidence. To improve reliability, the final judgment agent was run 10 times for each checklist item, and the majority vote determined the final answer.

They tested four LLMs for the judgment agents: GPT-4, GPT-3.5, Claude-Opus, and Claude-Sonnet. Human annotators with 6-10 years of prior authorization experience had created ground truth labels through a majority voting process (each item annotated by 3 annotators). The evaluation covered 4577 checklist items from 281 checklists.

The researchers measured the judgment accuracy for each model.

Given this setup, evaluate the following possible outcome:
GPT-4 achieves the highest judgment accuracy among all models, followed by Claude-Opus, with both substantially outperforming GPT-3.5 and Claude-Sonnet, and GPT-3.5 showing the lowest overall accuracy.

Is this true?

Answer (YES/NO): NO